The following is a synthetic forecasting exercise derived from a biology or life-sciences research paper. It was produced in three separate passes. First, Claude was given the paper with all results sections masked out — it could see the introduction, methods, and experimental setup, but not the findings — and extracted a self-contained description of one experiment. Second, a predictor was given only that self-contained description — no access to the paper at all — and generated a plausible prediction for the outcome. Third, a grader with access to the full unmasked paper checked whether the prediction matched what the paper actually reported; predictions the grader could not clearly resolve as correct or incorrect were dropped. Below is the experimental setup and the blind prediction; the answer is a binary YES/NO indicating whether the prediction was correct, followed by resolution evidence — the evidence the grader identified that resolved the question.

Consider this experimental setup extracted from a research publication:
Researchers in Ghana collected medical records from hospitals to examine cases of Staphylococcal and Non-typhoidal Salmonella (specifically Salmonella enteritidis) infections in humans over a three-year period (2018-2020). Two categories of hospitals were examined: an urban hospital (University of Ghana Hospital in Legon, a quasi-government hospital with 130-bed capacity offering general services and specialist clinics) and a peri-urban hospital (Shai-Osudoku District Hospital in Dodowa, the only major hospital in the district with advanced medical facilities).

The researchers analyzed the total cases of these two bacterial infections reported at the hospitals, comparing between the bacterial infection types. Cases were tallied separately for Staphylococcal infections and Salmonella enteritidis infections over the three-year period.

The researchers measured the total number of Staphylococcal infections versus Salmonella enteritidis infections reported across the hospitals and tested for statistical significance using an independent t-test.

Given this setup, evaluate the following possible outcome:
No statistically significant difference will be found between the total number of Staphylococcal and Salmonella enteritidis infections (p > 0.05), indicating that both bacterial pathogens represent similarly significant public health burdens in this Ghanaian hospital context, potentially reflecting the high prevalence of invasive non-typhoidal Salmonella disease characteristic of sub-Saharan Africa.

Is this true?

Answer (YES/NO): NO